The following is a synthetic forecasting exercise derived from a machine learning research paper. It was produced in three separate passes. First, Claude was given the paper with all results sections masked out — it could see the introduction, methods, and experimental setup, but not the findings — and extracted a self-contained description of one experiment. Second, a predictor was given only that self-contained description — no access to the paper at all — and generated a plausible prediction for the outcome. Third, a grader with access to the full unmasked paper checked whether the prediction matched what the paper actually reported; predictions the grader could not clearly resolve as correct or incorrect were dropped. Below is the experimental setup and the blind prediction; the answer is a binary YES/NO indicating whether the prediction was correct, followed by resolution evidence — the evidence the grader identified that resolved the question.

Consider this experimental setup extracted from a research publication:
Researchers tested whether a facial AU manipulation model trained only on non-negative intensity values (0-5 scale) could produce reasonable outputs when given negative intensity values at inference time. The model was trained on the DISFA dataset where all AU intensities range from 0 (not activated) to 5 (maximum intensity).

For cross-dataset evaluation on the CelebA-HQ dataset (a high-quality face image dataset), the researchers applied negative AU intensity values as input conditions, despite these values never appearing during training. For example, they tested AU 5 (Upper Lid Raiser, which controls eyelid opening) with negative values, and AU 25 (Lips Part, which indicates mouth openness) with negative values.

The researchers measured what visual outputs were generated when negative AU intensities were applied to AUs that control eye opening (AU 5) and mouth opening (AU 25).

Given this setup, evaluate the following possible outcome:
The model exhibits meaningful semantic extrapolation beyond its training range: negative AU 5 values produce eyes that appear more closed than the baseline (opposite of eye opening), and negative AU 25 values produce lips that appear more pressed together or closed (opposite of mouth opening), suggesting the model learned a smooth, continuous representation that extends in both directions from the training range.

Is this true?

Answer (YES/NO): NO